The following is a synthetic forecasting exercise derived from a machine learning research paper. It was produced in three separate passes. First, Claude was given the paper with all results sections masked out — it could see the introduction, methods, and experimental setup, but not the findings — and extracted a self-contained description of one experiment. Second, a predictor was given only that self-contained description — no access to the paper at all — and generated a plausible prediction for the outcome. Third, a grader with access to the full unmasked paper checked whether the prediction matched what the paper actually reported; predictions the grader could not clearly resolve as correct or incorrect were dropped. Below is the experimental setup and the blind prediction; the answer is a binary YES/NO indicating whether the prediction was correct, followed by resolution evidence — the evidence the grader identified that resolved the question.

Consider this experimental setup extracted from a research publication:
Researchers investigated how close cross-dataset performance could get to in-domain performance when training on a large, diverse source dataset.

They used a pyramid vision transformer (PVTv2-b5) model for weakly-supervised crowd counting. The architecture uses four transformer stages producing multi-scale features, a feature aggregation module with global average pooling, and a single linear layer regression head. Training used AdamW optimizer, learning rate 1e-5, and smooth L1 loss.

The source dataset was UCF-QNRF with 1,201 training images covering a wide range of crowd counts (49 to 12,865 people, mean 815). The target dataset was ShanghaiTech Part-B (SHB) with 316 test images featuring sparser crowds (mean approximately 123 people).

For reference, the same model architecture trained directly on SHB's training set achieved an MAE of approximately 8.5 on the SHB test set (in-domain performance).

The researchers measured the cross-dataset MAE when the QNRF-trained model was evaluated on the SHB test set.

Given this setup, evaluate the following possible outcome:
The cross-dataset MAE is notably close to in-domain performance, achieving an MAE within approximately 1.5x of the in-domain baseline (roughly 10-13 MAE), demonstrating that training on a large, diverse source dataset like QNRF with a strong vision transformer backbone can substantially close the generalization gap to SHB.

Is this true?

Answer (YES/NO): YES